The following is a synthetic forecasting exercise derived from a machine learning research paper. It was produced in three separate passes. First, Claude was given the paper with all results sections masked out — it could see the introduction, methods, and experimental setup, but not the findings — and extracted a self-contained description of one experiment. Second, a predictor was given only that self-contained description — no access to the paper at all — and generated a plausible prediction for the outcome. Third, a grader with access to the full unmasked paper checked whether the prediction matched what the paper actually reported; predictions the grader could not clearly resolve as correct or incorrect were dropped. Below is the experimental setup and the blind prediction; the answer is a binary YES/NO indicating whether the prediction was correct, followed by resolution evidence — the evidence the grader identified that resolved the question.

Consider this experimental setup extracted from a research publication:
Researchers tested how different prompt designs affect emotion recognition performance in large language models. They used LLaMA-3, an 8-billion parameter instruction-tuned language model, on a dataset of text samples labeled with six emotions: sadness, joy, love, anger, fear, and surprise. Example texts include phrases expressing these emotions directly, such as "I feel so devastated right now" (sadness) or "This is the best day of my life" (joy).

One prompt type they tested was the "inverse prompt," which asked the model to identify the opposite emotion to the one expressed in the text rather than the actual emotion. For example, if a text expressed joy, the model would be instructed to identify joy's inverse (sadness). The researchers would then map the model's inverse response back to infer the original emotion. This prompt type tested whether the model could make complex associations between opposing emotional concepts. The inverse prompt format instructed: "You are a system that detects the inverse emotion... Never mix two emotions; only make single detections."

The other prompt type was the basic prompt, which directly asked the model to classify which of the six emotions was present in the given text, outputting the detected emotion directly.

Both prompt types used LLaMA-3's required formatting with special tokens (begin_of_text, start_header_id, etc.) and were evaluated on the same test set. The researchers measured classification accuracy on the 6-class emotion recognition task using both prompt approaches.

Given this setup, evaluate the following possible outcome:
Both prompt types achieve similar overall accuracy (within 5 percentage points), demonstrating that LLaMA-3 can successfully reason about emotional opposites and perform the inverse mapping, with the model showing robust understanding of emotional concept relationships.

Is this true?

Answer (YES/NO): NO